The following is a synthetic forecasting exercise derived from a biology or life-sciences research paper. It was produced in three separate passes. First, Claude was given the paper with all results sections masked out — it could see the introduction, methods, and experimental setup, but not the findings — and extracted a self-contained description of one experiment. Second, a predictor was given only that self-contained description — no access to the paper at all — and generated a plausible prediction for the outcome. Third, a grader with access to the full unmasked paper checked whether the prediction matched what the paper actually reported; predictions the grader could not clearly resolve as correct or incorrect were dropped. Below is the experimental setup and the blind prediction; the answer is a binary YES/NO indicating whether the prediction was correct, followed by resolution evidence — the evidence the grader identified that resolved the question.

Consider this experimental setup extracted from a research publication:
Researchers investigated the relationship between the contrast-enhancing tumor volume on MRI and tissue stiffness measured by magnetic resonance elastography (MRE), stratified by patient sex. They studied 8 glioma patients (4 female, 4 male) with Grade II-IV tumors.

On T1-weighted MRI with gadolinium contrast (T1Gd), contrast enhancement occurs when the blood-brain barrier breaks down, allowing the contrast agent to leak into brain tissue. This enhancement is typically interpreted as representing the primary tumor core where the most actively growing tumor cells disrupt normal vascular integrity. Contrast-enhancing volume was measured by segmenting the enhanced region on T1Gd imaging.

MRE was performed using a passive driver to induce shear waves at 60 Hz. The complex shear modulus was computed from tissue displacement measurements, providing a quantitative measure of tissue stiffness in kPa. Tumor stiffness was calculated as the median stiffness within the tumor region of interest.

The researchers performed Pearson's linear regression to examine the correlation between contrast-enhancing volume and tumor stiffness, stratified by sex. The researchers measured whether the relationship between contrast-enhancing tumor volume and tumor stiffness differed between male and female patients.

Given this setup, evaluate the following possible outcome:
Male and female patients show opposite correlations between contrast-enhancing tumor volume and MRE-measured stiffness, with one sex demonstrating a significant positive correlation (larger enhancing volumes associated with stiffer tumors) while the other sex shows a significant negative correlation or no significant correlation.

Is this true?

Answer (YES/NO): NO